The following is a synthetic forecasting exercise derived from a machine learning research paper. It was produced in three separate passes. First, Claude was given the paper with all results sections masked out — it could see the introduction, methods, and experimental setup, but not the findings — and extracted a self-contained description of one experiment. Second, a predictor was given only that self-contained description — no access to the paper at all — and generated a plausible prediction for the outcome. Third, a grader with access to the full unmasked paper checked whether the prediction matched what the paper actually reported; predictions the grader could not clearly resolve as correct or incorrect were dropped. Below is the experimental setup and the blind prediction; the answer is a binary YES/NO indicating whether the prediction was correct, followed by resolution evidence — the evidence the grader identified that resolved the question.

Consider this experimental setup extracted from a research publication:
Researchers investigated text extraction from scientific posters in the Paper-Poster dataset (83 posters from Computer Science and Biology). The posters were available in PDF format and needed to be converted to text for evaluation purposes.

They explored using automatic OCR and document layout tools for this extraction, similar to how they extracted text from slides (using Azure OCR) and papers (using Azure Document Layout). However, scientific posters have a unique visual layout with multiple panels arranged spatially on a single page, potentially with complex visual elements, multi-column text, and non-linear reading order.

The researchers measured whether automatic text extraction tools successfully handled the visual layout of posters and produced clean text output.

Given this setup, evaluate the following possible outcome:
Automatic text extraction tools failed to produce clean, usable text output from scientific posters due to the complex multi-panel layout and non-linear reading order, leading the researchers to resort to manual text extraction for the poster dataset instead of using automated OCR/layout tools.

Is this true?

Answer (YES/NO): YES